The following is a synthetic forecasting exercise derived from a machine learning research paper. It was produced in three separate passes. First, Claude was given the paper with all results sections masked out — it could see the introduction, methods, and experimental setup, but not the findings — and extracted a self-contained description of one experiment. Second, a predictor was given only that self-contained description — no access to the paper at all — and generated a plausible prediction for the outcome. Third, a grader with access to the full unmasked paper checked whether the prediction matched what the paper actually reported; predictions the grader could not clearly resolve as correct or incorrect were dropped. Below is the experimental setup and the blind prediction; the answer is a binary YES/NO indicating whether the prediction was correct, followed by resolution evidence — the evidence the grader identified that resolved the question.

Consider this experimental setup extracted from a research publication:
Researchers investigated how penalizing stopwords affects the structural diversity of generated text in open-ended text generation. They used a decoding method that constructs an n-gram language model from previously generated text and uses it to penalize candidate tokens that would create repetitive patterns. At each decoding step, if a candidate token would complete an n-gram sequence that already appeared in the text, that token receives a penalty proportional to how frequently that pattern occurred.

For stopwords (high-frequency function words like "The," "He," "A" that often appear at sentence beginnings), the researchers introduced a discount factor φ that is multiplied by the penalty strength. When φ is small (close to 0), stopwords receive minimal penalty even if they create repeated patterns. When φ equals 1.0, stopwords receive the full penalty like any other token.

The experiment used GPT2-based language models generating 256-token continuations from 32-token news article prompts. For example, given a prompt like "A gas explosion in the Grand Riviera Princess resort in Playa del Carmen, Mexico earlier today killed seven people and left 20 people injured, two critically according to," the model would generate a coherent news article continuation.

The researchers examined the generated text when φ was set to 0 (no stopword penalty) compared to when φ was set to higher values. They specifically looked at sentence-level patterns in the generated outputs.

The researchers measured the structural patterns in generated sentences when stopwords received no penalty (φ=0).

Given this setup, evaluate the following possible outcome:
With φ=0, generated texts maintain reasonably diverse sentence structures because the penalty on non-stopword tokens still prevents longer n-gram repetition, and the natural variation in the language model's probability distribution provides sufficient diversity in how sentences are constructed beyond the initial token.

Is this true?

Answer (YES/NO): NO